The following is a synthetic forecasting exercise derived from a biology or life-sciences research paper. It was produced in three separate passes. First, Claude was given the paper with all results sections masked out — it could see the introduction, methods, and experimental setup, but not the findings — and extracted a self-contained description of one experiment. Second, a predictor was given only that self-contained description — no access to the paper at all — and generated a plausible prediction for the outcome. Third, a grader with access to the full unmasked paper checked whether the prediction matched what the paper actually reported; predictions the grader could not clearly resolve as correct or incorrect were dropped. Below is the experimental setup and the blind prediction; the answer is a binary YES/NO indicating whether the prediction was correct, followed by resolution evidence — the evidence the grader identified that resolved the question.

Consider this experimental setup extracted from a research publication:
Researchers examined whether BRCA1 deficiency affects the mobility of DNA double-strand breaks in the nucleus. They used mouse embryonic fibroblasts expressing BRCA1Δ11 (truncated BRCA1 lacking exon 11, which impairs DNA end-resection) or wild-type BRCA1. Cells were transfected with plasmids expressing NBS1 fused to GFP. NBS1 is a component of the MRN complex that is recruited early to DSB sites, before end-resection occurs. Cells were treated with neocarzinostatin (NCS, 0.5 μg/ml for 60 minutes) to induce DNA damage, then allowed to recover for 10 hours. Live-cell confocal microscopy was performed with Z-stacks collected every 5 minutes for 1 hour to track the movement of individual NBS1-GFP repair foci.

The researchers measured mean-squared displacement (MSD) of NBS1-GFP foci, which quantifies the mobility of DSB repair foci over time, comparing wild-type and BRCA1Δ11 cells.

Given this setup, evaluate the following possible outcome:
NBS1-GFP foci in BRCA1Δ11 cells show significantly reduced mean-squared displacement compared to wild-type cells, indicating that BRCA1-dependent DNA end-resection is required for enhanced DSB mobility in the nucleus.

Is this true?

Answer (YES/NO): YES